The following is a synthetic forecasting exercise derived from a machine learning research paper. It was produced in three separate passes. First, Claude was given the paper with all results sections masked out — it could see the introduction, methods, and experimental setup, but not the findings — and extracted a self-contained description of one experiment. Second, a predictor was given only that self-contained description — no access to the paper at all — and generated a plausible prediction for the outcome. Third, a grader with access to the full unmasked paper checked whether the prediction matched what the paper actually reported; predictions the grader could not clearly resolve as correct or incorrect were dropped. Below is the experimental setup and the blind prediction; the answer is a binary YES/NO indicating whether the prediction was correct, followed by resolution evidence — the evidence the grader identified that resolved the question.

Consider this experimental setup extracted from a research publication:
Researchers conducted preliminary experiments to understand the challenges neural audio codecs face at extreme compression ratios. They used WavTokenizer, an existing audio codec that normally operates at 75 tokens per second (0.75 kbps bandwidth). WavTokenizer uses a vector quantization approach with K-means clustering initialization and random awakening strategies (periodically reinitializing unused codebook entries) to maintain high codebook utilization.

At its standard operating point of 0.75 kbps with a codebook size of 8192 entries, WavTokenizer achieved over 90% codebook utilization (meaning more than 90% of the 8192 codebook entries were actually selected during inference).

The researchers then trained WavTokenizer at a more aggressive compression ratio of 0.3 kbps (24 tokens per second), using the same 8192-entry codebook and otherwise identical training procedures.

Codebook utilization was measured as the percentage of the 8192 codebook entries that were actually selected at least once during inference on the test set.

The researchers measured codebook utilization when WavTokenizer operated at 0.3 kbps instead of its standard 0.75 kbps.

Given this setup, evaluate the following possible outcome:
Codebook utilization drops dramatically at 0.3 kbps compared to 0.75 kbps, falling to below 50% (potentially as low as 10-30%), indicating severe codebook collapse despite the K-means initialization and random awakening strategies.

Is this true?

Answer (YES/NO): YES